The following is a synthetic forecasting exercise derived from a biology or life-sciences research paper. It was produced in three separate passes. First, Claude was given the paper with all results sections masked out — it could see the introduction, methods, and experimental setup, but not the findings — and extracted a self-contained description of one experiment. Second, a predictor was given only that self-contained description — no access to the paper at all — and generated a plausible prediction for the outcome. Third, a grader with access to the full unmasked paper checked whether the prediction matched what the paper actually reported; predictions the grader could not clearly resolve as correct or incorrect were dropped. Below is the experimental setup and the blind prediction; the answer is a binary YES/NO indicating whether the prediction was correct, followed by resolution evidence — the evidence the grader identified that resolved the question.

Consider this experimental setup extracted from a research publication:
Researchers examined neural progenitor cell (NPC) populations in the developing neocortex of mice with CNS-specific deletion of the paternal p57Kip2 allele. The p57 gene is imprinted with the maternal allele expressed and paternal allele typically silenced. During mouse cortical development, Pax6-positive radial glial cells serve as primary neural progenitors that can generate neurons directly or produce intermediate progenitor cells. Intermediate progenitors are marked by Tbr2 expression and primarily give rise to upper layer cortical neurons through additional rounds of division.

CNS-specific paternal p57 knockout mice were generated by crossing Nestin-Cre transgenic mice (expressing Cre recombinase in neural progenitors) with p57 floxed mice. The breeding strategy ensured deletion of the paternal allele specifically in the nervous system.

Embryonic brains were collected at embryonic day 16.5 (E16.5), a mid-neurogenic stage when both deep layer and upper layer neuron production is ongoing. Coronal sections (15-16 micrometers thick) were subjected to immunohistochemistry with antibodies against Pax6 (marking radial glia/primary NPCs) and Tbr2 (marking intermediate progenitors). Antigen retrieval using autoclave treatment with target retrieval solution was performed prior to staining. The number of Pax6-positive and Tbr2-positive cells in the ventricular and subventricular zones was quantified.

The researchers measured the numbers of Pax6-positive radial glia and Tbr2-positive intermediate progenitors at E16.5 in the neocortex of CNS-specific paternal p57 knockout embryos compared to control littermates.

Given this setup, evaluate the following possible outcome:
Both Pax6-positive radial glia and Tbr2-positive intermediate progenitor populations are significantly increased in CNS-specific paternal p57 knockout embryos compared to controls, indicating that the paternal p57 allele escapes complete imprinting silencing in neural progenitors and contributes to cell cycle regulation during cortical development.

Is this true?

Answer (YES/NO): NO